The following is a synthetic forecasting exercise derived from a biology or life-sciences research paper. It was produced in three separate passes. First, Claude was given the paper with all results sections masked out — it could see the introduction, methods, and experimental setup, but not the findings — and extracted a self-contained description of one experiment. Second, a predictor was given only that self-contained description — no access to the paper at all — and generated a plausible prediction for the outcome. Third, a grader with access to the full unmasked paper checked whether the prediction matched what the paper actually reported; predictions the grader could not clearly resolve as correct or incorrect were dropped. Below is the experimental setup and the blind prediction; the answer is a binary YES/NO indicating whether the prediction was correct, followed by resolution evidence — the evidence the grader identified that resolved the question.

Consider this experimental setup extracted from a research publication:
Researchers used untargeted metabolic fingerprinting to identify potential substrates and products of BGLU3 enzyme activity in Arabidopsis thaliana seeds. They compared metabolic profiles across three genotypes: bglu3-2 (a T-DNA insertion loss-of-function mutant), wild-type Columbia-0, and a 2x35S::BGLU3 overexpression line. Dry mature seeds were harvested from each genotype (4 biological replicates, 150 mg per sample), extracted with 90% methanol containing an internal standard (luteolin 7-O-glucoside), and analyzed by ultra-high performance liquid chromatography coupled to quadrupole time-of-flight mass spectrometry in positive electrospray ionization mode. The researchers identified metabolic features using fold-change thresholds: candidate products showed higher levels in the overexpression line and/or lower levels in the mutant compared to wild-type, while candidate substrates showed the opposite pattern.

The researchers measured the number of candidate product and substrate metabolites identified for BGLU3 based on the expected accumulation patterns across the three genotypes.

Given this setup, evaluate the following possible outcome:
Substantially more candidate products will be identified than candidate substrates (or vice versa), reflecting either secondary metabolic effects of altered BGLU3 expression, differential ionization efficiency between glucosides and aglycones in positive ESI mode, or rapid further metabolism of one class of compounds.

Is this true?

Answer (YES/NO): NO